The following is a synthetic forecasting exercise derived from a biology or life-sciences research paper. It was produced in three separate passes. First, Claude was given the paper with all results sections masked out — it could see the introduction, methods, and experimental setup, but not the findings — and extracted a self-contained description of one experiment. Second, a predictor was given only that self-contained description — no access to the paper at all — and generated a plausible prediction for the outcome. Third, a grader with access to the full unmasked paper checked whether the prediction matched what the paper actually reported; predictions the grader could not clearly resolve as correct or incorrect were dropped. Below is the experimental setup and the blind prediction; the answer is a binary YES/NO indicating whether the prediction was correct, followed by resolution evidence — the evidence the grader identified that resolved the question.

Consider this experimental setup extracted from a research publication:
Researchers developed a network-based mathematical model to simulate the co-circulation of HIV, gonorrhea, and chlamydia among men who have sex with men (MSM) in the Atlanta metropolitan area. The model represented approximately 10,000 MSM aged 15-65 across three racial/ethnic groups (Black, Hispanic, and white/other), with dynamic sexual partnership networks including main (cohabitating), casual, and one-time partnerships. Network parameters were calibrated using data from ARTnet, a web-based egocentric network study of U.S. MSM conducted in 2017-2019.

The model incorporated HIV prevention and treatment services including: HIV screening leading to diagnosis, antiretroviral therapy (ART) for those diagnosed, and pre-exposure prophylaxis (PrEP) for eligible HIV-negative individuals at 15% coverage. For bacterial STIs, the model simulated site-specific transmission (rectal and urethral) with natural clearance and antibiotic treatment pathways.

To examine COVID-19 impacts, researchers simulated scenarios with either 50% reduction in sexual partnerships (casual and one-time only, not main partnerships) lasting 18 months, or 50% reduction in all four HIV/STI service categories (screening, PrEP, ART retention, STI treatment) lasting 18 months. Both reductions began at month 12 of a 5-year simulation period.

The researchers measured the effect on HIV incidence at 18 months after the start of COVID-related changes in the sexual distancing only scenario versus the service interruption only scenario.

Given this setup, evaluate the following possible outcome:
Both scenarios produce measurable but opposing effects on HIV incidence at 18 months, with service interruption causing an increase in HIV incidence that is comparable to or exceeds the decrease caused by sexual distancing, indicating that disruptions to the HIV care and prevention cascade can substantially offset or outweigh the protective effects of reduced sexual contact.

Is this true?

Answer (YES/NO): NO